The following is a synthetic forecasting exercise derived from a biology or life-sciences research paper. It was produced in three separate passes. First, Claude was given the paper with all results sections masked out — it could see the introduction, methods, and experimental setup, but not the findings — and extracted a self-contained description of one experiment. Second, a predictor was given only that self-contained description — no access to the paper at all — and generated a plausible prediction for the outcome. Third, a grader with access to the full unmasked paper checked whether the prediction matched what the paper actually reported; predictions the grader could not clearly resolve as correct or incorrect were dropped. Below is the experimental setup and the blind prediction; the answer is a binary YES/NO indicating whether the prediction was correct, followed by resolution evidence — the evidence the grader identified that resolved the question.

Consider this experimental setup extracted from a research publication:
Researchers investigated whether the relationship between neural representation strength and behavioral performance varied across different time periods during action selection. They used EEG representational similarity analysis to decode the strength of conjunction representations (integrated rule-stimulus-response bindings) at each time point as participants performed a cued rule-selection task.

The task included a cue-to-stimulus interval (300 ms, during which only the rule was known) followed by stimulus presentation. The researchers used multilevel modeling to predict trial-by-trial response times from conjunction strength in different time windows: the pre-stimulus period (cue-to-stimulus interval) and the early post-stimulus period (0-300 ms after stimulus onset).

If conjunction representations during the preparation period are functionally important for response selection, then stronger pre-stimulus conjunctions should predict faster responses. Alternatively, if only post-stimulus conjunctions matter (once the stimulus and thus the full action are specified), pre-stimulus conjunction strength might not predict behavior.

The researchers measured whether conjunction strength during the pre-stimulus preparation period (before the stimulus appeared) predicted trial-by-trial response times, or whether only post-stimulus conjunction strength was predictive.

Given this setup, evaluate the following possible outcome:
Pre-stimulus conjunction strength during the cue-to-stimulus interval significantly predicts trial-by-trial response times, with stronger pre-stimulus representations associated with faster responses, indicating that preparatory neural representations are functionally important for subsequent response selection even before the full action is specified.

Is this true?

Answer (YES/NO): NO